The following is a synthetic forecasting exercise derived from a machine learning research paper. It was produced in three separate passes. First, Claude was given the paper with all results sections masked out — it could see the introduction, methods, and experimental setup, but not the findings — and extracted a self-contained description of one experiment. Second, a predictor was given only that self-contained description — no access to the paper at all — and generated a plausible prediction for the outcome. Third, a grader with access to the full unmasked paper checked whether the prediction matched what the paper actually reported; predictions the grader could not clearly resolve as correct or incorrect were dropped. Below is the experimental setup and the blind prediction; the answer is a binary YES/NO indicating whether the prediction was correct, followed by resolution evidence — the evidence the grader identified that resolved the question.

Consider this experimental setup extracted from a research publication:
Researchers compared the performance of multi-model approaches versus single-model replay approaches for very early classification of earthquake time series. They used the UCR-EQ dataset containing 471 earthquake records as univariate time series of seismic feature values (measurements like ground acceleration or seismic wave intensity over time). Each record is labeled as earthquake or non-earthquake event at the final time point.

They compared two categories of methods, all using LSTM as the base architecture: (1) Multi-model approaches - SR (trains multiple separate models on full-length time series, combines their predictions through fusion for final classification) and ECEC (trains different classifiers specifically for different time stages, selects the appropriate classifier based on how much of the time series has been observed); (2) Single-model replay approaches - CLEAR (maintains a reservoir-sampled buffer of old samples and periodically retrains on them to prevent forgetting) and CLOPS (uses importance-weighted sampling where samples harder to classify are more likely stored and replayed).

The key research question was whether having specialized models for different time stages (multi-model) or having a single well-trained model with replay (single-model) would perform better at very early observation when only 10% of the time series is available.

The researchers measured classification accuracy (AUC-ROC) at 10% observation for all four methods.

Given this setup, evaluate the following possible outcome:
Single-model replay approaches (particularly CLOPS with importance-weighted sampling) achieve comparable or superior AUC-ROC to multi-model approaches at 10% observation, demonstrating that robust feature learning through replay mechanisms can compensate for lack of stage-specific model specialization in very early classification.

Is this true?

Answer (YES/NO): YES